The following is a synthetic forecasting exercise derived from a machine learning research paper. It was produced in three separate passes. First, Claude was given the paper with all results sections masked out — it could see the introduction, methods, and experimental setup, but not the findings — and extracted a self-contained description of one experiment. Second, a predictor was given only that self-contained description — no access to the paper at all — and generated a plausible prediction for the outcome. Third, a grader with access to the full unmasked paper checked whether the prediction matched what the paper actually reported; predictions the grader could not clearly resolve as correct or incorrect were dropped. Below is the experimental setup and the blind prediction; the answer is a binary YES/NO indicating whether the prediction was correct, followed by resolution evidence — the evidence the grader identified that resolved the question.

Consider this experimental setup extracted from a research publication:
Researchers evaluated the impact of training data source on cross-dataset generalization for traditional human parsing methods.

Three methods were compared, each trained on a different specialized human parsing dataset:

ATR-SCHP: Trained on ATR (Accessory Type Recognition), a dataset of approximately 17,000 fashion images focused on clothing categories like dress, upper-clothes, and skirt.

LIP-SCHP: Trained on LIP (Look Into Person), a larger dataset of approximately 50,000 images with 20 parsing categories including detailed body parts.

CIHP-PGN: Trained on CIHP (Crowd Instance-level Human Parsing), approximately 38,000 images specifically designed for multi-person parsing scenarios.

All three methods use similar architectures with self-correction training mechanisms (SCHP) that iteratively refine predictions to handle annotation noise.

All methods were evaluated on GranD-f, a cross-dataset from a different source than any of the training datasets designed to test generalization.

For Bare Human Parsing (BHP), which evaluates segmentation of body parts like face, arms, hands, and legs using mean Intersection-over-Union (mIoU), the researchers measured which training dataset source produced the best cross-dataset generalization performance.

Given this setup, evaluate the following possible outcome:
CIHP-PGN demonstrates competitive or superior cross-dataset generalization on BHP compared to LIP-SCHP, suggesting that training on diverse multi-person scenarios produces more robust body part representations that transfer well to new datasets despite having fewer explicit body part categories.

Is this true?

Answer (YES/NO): YES